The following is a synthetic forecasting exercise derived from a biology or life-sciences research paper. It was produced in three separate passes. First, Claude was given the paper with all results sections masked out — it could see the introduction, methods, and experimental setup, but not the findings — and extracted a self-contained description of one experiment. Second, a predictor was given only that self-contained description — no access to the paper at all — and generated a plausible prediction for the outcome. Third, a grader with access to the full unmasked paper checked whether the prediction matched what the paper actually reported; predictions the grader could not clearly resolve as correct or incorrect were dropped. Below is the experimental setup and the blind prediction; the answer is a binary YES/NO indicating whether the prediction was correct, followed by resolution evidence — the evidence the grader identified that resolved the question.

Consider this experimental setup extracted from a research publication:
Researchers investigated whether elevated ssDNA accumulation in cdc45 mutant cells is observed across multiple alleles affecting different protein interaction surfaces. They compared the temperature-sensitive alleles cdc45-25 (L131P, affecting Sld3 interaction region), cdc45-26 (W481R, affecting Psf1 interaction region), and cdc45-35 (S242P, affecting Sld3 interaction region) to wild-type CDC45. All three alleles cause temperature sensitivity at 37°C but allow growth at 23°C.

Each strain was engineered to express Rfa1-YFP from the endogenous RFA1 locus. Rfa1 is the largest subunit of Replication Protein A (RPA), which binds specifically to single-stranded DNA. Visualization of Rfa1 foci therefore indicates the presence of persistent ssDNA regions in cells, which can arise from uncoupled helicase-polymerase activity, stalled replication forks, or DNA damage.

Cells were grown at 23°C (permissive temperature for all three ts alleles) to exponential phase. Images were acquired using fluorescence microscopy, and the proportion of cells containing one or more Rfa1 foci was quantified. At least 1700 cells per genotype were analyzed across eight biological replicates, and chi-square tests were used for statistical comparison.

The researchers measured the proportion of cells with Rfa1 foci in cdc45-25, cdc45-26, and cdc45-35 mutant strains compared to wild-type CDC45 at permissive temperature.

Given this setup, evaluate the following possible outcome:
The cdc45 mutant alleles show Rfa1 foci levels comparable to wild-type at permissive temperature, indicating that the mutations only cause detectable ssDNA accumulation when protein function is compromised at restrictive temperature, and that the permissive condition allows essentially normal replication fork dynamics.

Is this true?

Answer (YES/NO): NO